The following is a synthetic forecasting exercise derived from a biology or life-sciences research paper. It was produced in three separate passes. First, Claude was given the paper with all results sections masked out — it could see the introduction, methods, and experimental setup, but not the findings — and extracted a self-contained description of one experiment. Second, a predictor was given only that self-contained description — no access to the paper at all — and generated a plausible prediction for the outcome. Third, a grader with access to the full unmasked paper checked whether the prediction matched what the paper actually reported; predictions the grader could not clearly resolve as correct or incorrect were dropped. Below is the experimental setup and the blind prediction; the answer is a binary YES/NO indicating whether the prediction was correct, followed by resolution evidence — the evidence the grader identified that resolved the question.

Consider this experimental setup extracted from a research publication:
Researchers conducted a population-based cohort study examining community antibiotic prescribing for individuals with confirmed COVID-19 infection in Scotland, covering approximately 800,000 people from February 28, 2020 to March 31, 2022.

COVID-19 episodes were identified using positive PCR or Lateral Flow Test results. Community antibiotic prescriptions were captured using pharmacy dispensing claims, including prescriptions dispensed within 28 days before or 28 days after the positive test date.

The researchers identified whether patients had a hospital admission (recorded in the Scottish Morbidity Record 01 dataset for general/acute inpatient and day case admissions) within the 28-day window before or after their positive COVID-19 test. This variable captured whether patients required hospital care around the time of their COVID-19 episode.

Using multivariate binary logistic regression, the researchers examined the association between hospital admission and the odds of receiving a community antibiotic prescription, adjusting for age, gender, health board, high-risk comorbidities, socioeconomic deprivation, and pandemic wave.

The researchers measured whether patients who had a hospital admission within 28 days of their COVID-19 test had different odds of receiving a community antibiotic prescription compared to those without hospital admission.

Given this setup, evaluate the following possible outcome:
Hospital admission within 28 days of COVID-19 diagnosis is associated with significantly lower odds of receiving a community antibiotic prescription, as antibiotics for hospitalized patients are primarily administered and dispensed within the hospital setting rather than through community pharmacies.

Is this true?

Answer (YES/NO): NO